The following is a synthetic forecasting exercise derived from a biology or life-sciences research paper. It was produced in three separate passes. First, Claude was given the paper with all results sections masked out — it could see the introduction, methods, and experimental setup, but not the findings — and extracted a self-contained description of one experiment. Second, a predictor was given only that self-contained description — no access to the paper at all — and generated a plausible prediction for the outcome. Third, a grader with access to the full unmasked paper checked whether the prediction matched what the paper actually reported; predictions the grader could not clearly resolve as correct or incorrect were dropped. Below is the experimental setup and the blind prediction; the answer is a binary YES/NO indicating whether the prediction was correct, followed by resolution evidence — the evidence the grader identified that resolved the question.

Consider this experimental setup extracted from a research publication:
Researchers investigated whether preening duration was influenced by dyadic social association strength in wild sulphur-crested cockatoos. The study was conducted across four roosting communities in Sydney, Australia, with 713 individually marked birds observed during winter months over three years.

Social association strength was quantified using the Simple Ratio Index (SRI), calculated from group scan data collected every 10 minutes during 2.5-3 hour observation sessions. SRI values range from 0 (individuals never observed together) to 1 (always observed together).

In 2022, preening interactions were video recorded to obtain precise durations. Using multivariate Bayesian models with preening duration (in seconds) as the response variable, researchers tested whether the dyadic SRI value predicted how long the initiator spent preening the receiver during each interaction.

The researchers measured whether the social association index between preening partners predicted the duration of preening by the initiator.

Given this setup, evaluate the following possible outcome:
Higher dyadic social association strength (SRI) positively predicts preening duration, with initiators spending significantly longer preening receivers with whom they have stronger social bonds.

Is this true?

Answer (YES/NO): YES